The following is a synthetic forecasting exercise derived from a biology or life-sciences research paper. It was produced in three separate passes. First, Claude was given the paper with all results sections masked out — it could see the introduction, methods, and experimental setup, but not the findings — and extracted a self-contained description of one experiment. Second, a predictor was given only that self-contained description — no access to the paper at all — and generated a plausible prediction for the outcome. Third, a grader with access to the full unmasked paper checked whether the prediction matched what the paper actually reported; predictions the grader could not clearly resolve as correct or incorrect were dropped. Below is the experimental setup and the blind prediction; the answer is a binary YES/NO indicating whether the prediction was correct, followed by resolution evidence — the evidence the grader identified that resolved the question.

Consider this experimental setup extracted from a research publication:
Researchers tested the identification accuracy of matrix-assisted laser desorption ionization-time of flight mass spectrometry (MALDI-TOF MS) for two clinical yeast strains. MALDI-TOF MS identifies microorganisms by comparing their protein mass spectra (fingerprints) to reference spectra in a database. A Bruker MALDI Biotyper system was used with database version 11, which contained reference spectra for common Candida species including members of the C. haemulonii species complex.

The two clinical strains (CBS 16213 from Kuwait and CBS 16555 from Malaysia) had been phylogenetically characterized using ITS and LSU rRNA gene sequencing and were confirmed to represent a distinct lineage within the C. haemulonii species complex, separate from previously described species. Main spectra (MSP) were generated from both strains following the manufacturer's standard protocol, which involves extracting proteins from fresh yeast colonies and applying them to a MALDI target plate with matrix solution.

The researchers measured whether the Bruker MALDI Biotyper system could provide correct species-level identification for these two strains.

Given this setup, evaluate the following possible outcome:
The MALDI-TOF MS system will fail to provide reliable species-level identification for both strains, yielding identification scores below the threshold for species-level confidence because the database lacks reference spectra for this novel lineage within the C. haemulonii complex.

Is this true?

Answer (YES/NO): YES